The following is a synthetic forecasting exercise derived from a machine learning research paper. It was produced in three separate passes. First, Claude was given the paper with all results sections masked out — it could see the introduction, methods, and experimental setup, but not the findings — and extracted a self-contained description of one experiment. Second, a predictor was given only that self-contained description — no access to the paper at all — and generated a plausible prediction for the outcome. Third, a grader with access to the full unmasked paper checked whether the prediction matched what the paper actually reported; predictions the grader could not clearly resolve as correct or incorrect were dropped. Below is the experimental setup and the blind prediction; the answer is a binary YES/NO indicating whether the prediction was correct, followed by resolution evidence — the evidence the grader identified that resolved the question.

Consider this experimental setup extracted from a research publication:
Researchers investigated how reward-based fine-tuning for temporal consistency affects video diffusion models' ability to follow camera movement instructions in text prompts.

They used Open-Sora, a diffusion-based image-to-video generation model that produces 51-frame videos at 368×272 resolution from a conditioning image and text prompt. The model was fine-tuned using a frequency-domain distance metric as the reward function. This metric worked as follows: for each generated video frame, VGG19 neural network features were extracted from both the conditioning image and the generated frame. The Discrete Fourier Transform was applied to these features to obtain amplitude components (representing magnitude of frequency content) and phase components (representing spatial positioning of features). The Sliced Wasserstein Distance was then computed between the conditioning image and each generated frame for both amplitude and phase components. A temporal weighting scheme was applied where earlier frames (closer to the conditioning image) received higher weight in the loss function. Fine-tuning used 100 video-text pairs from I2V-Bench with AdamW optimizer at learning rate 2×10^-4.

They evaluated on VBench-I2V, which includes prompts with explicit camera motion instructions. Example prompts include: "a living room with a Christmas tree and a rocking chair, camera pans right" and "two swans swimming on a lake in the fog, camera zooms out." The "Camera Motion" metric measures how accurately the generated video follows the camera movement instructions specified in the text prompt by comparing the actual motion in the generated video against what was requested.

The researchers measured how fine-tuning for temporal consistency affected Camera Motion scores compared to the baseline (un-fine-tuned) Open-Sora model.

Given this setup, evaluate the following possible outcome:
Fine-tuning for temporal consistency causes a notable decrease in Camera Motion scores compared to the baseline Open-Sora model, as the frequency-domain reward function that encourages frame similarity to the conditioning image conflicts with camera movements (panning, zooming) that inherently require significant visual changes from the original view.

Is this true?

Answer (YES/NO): YES